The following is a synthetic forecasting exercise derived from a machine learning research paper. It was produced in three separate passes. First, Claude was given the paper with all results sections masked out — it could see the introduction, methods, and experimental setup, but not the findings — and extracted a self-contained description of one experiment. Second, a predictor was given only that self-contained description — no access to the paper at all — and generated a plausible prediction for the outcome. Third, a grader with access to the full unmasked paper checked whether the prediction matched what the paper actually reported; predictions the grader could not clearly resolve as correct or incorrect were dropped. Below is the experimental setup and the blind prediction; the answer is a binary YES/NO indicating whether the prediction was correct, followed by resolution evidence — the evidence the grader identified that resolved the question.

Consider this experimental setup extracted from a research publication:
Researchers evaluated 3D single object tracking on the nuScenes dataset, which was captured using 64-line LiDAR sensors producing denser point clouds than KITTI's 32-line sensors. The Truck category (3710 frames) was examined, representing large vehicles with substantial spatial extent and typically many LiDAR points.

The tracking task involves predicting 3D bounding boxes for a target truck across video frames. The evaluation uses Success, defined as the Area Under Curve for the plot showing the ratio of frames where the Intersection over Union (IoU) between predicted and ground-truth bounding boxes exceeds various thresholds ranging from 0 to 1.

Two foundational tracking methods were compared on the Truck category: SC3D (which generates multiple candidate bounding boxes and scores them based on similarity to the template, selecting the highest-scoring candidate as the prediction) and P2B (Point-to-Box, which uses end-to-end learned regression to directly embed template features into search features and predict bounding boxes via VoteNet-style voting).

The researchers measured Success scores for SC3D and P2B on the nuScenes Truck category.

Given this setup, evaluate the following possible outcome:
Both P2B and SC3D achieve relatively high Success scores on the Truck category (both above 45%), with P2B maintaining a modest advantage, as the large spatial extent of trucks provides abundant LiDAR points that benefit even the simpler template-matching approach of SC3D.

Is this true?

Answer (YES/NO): NO